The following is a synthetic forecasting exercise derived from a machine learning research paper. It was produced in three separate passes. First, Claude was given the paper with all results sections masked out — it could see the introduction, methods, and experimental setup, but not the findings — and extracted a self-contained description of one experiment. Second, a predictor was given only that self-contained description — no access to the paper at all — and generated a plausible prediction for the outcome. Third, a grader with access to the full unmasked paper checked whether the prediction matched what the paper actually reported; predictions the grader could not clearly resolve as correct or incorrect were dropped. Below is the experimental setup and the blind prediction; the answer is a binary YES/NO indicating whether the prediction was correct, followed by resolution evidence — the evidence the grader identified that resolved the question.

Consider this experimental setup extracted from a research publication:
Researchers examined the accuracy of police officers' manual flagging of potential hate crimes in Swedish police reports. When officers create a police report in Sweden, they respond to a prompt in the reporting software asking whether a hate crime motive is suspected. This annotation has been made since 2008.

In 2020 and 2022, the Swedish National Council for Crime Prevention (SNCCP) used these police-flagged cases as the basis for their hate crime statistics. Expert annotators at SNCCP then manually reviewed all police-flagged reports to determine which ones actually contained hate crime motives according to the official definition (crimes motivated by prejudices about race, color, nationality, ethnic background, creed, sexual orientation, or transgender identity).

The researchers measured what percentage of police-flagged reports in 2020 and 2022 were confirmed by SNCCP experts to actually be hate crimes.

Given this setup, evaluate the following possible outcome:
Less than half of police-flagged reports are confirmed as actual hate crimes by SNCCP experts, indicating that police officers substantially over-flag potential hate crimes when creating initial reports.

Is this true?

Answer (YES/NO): NO